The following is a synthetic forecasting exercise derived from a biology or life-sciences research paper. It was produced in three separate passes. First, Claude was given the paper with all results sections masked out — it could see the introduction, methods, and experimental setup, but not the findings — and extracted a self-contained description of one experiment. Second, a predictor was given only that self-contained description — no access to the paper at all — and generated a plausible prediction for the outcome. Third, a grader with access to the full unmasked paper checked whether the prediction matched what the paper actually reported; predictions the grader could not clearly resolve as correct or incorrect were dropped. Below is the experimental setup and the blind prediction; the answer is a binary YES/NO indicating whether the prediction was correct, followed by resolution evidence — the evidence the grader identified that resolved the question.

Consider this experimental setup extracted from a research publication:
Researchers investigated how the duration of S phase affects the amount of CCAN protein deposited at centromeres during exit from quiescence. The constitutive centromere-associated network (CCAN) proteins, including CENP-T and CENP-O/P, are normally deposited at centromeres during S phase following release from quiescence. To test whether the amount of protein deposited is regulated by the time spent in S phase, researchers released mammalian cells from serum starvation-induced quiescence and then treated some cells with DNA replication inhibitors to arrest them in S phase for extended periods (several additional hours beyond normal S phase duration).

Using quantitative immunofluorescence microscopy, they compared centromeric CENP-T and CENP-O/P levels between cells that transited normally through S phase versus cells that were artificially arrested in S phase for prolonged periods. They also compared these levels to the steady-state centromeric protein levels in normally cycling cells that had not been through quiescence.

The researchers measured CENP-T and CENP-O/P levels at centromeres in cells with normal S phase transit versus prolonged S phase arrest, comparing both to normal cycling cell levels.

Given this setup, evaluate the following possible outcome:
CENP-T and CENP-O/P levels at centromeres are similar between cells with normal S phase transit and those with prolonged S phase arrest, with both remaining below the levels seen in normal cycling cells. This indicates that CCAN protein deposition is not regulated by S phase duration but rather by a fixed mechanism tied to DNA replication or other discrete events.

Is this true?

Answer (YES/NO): NO